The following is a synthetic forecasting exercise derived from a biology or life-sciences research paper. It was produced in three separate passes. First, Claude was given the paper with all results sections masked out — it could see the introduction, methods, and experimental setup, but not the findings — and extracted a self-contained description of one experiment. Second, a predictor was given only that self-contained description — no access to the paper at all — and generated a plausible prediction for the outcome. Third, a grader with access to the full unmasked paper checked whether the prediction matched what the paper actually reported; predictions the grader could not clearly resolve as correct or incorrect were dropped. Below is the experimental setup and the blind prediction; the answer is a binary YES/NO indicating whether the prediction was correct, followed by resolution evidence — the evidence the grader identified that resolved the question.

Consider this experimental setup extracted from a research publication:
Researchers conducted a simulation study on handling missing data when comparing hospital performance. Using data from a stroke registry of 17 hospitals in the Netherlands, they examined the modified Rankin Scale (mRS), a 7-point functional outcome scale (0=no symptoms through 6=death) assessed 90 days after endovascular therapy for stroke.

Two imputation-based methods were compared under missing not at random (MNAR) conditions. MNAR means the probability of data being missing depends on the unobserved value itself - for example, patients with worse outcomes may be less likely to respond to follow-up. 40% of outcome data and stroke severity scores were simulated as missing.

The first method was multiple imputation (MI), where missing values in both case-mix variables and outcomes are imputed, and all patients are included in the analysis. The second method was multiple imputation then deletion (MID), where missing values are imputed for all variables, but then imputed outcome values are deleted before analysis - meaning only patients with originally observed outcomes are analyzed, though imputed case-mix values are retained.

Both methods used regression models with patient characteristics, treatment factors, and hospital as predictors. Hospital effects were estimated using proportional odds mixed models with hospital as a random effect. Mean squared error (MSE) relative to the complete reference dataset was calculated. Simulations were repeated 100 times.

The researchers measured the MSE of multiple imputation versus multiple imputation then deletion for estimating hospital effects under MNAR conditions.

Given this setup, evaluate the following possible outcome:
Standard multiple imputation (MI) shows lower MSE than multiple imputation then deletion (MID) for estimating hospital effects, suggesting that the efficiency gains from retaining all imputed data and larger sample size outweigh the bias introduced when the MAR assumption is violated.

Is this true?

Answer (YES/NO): NO